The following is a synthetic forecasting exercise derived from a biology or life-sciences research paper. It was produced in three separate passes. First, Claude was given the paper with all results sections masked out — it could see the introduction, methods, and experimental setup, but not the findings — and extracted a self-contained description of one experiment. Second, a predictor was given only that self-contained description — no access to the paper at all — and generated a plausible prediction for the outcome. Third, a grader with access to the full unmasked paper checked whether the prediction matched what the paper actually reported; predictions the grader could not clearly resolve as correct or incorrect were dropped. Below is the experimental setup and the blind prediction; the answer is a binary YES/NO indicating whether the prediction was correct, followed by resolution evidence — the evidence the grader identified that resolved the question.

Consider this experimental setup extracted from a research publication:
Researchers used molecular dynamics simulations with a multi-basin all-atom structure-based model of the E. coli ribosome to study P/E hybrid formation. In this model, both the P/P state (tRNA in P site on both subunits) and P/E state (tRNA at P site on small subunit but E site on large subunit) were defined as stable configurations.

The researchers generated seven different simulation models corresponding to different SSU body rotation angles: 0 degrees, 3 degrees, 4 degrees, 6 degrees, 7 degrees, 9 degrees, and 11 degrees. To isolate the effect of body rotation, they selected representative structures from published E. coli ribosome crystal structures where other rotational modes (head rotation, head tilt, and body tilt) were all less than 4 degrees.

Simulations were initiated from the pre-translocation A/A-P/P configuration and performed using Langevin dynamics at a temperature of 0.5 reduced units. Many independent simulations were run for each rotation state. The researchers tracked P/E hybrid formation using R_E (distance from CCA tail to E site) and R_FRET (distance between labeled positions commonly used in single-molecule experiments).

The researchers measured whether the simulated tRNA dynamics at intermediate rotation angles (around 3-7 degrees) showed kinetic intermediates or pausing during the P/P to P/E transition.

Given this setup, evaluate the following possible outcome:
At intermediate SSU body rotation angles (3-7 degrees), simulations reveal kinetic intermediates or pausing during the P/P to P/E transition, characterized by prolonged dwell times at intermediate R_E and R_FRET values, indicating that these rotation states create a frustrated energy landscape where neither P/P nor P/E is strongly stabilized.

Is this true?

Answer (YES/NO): NO